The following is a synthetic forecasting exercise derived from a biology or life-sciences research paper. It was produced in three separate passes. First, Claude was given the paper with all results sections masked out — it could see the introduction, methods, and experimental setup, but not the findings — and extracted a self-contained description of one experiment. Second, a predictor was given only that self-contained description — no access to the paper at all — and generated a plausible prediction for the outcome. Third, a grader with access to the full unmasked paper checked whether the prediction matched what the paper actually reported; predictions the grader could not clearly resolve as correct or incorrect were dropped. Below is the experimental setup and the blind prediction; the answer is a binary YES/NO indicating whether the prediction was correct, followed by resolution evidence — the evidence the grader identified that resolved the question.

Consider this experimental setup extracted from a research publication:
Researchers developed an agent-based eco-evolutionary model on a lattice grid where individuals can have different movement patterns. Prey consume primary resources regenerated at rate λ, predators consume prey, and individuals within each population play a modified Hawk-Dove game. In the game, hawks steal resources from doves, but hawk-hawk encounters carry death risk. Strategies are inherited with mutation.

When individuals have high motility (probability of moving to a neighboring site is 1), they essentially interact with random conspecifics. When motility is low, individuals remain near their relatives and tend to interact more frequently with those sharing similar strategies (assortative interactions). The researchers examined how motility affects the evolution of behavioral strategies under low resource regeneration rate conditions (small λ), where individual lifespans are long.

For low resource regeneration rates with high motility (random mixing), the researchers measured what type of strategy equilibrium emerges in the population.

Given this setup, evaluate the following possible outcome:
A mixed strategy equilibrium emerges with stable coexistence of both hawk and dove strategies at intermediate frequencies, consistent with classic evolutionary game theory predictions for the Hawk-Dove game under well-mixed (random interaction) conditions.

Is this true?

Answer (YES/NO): NO